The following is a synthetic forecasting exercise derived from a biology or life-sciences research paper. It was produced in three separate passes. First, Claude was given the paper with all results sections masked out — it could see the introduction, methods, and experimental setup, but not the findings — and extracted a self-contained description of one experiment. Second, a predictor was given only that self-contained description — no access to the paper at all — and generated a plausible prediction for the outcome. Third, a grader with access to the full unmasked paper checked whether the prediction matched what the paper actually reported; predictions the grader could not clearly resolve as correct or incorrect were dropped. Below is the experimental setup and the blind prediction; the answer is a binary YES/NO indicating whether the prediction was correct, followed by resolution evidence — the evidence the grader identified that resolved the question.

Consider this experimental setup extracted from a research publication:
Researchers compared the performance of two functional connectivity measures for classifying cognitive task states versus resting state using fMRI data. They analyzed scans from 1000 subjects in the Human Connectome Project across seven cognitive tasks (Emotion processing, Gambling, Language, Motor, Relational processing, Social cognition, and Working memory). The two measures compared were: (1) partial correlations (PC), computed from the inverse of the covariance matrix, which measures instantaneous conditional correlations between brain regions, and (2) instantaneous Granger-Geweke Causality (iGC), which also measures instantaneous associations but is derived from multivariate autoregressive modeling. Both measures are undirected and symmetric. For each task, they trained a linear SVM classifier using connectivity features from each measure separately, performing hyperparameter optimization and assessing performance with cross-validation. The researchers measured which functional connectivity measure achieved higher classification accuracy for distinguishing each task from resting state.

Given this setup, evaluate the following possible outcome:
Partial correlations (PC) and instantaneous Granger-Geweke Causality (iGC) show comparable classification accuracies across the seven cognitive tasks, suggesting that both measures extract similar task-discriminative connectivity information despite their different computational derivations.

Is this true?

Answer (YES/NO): NO